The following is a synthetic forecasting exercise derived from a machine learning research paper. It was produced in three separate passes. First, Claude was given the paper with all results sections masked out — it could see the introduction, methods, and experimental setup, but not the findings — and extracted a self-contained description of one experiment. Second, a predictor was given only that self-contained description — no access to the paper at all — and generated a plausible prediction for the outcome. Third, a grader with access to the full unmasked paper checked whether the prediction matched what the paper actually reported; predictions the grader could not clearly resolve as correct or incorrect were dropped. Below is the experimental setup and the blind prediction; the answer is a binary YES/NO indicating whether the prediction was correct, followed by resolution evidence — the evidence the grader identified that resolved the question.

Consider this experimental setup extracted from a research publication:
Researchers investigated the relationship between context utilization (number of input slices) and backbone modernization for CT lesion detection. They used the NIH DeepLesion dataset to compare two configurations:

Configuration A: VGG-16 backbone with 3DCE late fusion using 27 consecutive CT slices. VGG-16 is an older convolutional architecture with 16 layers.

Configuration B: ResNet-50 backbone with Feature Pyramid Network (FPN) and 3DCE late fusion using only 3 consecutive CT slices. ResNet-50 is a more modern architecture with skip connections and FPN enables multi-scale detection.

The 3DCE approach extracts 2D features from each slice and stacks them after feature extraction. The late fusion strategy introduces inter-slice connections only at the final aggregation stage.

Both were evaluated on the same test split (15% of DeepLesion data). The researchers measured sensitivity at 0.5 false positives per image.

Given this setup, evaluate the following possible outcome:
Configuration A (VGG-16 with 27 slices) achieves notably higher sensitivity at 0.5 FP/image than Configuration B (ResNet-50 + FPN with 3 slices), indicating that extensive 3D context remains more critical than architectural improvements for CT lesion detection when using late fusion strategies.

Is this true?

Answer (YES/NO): NO